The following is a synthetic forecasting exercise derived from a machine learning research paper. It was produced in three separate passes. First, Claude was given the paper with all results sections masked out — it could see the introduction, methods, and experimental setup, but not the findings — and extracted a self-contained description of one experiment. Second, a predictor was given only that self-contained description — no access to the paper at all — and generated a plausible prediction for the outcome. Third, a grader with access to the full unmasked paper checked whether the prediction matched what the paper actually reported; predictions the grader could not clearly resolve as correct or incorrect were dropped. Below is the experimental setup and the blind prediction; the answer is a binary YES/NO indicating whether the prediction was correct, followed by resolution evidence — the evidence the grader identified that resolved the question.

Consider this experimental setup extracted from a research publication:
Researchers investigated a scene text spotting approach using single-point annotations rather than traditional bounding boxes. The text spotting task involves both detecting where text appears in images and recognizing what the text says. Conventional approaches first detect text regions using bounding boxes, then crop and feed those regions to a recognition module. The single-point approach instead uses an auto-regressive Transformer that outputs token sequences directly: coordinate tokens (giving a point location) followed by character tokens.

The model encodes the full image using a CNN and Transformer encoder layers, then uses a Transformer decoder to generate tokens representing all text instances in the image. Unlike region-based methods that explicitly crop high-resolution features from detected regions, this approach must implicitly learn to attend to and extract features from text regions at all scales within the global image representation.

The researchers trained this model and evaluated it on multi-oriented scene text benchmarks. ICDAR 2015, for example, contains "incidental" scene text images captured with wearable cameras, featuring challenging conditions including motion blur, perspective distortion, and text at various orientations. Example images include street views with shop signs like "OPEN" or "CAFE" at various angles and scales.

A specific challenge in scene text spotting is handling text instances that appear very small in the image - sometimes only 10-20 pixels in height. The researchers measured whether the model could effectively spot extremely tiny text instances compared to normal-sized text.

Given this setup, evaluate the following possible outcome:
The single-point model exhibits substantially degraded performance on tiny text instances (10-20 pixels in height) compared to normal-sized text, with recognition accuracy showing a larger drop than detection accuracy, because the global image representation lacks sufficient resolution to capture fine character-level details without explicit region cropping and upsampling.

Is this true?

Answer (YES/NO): NO